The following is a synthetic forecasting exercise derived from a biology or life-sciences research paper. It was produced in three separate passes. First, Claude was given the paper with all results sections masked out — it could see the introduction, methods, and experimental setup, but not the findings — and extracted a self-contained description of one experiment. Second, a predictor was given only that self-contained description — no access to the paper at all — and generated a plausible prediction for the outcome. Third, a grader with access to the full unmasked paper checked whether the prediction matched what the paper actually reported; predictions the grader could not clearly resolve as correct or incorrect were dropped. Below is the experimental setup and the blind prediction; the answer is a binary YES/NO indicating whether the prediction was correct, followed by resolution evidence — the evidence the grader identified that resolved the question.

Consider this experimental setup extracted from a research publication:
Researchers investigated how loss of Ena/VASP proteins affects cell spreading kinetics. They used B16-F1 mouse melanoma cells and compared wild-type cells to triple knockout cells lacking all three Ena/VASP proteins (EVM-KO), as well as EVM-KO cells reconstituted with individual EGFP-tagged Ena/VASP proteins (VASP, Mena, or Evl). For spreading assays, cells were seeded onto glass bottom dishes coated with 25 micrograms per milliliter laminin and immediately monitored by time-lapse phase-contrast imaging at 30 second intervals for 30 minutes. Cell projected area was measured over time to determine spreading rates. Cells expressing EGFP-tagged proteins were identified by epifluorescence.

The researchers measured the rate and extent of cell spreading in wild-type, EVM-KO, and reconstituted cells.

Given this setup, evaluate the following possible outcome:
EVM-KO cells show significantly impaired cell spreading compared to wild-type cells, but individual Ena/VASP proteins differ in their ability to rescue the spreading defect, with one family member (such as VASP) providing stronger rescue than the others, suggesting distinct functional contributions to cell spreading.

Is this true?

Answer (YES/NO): NO